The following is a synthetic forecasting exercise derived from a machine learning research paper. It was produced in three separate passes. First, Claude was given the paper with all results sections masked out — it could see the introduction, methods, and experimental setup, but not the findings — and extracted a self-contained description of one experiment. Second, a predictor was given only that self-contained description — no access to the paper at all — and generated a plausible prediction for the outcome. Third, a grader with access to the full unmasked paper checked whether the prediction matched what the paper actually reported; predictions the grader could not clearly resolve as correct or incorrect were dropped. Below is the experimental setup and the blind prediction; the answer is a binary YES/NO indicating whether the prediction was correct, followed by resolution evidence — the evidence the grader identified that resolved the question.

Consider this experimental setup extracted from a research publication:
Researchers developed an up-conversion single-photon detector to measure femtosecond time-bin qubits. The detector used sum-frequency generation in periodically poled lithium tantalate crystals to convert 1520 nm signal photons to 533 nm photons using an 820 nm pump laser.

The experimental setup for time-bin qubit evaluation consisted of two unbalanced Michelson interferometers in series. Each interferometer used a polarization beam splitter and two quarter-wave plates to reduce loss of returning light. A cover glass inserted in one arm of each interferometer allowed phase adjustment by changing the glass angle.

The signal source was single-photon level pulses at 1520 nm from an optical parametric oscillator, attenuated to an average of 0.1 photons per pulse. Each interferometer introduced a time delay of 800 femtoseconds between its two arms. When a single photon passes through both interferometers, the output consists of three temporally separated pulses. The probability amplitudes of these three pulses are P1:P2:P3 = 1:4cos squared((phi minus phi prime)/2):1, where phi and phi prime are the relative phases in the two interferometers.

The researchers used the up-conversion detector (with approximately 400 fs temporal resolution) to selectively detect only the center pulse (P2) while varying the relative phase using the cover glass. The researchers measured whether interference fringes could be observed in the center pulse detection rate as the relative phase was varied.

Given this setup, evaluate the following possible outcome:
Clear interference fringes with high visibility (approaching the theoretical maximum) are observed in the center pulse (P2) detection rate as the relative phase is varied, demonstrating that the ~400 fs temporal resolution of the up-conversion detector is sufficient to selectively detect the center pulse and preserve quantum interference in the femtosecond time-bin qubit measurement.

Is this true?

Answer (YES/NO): YES